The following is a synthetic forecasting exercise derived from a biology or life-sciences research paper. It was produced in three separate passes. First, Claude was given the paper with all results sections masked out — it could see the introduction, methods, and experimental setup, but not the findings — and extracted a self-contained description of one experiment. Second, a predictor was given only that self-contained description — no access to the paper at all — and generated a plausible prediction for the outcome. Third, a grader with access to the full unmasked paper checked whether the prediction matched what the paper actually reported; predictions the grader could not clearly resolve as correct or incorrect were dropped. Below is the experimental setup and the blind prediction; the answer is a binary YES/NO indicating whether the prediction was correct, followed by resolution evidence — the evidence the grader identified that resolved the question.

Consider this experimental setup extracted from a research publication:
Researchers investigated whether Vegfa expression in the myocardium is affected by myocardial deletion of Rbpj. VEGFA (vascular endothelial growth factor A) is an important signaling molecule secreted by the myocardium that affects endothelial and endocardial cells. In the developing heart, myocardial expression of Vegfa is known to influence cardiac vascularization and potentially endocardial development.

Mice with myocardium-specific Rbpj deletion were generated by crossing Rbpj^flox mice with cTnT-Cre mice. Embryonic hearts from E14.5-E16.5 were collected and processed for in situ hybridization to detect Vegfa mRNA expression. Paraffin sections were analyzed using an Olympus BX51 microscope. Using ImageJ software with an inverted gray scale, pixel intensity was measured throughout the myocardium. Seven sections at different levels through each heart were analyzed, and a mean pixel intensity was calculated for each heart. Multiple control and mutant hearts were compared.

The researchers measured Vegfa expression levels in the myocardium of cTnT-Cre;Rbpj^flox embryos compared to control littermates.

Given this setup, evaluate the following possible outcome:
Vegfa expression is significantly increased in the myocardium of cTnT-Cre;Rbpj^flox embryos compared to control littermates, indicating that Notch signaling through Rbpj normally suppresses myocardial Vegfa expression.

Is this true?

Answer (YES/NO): NO